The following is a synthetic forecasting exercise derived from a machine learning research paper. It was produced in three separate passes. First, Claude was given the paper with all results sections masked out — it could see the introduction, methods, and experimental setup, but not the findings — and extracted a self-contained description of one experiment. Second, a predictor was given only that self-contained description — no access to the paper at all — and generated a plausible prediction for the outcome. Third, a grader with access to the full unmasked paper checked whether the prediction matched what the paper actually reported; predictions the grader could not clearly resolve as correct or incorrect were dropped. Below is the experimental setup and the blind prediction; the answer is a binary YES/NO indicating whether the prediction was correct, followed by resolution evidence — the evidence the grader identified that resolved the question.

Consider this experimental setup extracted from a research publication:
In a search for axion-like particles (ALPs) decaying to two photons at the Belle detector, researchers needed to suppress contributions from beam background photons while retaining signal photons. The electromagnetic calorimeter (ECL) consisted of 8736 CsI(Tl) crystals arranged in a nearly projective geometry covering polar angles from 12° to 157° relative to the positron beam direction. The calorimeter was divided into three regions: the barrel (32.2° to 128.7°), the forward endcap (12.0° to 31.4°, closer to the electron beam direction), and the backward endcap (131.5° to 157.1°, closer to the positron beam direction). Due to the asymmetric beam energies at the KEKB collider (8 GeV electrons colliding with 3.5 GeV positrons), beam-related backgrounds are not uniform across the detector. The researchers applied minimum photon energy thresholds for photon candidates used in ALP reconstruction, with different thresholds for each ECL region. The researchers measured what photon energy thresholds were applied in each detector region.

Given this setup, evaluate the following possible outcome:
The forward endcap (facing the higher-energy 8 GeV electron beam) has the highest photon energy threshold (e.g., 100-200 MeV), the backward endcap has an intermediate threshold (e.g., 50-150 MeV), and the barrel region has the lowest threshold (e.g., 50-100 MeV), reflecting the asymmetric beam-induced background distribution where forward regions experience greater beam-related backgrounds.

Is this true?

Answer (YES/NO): NO